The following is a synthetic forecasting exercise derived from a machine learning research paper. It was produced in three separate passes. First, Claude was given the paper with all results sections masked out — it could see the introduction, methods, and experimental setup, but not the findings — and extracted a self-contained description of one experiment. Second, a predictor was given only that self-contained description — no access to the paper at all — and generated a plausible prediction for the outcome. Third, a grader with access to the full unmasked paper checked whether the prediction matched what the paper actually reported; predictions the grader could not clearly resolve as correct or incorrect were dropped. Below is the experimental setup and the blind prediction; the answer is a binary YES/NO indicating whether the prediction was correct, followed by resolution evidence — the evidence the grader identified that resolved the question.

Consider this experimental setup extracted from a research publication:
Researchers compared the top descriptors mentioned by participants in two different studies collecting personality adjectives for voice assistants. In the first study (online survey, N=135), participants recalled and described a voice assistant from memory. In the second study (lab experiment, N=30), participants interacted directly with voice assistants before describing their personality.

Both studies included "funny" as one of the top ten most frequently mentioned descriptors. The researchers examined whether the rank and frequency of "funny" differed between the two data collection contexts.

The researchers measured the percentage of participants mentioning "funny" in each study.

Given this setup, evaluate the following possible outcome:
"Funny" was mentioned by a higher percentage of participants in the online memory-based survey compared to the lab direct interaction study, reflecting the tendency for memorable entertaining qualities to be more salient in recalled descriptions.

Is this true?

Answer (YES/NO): NO